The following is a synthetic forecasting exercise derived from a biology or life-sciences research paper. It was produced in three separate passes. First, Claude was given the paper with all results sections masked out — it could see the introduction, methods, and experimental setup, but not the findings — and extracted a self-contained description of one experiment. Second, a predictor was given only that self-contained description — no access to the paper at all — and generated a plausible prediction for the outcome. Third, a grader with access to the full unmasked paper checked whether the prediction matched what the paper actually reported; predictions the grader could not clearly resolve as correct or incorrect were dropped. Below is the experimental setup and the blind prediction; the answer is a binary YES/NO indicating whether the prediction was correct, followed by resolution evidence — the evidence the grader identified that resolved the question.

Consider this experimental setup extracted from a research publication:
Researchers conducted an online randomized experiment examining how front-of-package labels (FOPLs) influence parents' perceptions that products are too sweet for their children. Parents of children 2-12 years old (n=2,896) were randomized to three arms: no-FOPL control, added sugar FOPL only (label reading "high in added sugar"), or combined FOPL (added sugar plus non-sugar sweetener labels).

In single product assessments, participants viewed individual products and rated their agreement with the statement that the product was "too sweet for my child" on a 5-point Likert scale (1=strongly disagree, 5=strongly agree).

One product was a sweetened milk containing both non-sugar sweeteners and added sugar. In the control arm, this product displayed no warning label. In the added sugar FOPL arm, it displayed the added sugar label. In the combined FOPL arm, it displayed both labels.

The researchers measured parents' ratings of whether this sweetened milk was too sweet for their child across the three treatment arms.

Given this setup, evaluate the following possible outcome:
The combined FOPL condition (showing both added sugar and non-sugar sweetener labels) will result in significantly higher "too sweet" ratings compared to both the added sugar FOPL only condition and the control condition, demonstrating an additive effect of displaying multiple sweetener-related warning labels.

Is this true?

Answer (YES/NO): NO